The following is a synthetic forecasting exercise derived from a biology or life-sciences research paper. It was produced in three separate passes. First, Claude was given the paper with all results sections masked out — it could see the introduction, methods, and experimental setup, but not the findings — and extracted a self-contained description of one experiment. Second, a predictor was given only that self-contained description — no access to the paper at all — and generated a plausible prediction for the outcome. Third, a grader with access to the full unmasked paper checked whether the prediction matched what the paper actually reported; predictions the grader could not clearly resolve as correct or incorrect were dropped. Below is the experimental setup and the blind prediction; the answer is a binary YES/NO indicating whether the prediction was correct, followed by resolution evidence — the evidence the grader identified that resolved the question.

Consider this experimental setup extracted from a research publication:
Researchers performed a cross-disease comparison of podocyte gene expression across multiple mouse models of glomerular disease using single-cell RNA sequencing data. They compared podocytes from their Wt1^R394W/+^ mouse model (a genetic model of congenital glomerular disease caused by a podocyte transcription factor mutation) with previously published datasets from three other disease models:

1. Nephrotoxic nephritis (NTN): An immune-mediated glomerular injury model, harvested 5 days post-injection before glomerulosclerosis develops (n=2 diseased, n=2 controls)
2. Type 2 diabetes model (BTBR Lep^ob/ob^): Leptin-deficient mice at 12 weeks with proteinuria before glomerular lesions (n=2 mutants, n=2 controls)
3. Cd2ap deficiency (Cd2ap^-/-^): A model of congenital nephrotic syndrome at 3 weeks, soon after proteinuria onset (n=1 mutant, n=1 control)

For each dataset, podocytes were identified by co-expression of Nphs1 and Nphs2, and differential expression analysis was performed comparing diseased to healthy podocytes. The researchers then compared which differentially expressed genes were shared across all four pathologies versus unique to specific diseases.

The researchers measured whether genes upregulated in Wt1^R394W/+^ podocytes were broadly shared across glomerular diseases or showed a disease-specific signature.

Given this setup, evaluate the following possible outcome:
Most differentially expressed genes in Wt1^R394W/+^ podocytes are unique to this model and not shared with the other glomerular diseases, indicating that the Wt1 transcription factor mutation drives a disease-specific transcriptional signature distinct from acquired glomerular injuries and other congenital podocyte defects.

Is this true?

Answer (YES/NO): YES